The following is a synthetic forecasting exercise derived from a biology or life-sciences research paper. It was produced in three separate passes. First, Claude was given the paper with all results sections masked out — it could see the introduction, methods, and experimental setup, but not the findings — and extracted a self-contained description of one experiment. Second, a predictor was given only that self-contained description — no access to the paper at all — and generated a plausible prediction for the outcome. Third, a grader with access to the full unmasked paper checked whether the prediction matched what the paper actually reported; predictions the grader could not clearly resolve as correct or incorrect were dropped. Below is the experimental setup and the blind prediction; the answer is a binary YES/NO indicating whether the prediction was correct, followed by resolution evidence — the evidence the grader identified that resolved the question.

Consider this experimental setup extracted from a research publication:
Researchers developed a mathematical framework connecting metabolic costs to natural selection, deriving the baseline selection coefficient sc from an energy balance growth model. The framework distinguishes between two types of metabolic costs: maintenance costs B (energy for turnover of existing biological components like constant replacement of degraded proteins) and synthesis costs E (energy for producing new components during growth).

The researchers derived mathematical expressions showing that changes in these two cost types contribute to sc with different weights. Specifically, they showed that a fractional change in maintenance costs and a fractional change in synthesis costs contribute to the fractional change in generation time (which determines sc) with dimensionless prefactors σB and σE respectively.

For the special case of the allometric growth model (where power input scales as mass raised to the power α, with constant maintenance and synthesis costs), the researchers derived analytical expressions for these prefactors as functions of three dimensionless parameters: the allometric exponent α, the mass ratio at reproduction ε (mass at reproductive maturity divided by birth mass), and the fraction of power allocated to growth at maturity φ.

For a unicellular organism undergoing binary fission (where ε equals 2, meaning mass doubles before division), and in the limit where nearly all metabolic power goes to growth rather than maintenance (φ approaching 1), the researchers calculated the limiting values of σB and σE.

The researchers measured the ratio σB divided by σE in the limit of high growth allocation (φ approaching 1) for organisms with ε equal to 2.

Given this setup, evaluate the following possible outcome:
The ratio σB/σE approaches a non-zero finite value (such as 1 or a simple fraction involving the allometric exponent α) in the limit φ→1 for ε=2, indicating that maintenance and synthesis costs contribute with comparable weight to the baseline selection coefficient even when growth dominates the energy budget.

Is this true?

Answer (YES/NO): NO